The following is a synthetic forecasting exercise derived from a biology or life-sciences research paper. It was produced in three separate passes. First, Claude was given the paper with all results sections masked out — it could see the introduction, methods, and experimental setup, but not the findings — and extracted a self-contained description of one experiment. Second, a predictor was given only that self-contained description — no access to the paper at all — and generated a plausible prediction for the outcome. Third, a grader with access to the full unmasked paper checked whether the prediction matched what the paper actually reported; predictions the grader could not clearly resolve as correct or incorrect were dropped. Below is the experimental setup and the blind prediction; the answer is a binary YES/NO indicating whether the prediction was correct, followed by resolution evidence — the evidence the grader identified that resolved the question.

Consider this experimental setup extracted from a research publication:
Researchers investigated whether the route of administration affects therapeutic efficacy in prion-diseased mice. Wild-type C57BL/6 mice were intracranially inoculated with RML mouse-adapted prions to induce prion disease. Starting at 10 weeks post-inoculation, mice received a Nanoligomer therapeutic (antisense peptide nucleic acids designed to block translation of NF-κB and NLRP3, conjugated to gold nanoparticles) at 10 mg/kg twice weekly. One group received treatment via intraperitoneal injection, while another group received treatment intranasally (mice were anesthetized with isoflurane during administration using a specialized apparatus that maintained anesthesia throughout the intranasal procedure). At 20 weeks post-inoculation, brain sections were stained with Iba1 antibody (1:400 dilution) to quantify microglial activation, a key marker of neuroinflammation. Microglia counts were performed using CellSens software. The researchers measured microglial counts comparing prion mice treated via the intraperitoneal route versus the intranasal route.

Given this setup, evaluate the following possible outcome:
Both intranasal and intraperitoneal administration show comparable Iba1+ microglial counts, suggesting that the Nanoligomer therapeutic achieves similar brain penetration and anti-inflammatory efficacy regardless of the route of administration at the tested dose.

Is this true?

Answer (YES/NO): YES